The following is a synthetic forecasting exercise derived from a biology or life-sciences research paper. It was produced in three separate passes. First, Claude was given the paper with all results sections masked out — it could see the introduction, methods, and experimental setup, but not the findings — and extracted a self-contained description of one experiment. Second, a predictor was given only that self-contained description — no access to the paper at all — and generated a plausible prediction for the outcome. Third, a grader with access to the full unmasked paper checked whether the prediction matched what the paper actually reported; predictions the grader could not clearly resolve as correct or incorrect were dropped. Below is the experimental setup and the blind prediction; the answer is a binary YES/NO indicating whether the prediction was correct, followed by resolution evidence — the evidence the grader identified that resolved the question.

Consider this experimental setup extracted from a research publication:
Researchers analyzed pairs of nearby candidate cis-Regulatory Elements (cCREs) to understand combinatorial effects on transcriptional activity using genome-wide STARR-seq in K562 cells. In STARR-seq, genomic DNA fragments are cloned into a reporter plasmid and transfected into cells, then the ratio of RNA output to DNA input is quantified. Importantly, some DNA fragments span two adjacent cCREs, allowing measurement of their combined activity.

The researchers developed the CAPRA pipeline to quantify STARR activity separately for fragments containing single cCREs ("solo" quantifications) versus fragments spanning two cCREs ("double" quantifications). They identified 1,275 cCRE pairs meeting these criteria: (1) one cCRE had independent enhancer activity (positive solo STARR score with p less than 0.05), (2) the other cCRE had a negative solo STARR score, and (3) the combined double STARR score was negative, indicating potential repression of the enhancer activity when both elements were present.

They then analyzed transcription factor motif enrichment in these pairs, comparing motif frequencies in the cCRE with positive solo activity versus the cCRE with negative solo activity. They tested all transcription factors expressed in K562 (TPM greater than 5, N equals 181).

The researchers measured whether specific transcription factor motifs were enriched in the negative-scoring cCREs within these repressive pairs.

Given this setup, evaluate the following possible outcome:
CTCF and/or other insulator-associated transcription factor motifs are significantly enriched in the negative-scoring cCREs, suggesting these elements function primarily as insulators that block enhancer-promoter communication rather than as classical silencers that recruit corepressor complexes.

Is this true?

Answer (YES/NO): NO